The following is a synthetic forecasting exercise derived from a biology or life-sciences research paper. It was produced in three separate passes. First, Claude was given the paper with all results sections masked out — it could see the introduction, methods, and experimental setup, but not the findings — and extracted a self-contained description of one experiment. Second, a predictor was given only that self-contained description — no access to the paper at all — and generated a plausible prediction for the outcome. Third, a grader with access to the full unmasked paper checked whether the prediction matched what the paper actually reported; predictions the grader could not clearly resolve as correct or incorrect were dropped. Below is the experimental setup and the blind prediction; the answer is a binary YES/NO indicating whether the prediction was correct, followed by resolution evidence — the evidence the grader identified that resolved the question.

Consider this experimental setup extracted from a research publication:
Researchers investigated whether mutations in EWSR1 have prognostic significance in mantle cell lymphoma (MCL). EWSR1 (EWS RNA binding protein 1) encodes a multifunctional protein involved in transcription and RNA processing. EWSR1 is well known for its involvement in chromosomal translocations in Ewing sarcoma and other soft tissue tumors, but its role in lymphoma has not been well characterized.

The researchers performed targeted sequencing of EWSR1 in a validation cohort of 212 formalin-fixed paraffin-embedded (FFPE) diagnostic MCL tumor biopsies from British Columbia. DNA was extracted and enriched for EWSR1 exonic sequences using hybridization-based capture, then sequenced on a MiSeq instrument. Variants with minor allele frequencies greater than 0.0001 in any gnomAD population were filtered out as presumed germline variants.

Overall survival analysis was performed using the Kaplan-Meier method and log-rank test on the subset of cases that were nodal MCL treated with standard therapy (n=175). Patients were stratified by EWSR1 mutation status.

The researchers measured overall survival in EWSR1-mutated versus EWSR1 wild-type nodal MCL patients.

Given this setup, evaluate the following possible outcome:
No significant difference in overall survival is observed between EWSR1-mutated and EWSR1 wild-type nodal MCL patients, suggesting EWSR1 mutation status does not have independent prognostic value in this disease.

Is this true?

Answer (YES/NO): NO